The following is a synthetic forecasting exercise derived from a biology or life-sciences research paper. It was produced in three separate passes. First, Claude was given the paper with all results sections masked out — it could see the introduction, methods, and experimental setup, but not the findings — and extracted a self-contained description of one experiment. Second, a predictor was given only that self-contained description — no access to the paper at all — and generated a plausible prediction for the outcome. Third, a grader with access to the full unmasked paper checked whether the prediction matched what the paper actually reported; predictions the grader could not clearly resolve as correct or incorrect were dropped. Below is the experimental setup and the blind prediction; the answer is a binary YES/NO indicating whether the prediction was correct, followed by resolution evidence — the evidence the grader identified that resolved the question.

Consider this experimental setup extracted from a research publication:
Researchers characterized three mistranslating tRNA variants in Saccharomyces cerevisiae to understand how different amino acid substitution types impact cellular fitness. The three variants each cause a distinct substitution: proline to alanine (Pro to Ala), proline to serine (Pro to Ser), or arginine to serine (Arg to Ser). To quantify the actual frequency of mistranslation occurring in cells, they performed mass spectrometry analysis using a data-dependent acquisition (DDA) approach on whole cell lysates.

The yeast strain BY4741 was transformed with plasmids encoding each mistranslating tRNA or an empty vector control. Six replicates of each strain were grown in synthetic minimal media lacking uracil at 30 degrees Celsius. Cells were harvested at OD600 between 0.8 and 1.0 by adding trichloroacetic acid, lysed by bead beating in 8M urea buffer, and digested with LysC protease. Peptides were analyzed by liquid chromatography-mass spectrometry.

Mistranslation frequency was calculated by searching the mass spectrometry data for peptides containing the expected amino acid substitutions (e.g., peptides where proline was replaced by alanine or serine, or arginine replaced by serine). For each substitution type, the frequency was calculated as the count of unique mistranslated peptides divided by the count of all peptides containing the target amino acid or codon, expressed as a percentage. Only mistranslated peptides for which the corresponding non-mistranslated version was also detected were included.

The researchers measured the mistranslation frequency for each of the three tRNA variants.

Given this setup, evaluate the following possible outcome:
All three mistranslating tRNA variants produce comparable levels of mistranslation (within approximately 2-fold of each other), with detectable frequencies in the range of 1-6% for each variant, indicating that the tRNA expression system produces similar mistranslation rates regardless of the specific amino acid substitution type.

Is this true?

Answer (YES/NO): NO